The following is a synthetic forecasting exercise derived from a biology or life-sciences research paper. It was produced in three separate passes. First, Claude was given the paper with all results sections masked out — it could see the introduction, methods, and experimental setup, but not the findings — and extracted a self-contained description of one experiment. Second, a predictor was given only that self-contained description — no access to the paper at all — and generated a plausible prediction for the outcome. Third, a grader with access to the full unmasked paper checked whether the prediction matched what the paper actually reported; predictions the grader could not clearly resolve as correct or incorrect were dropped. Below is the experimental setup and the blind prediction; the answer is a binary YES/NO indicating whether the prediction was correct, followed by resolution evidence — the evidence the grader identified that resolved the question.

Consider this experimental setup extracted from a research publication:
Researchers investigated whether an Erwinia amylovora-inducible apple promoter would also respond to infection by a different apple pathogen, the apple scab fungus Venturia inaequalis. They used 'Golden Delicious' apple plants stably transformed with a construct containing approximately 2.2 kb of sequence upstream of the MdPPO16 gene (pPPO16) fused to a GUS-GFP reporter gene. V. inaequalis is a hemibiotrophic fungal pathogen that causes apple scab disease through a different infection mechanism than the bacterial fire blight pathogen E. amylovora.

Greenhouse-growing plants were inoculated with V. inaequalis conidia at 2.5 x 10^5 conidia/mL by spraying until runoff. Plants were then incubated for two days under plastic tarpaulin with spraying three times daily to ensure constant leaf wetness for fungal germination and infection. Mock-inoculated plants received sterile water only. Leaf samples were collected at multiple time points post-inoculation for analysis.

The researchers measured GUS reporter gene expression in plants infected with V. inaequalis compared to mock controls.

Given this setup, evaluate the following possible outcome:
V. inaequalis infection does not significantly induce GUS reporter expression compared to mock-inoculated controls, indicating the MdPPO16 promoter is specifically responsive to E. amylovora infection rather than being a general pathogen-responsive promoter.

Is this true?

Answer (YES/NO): NO